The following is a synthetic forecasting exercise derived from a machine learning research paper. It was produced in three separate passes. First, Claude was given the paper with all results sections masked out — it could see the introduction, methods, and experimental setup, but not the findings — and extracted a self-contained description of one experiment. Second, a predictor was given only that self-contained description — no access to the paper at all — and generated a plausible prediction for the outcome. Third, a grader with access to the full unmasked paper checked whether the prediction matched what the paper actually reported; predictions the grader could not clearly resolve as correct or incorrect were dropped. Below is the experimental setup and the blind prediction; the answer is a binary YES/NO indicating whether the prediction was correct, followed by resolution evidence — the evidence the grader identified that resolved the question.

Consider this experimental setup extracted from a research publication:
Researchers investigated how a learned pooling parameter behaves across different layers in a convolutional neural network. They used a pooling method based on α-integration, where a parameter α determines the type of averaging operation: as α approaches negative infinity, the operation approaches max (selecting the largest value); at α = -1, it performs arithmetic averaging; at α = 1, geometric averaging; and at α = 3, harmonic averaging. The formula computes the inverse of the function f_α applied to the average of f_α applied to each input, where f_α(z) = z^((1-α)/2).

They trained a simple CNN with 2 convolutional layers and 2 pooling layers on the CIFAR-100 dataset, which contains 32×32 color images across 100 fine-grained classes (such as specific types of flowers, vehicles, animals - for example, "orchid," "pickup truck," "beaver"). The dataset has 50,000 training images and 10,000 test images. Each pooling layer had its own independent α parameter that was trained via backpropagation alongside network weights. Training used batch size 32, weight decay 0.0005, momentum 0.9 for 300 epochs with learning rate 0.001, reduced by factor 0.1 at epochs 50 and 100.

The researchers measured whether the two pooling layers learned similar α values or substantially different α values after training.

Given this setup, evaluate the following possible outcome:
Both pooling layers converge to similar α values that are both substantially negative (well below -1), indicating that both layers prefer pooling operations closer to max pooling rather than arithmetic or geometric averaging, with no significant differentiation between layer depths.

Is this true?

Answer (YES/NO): NO